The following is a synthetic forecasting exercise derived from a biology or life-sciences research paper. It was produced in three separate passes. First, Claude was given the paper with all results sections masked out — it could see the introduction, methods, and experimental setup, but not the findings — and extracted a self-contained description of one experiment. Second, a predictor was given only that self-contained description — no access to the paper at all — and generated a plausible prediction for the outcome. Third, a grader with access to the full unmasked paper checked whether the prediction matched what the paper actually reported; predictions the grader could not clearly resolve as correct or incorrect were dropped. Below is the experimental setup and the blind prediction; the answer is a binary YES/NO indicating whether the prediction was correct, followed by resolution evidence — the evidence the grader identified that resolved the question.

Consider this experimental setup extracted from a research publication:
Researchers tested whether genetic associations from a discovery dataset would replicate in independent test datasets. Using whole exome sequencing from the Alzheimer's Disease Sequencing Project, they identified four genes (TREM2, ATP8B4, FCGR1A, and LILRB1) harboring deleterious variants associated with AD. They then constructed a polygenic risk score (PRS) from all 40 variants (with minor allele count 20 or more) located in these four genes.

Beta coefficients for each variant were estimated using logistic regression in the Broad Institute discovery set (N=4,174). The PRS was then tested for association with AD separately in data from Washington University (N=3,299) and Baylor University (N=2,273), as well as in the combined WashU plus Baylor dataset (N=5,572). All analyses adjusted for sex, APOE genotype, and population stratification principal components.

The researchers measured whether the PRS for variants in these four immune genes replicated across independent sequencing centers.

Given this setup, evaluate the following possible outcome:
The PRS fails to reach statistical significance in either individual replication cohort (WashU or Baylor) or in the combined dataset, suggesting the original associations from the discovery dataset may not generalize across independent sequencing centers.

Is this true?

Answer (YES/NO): NO